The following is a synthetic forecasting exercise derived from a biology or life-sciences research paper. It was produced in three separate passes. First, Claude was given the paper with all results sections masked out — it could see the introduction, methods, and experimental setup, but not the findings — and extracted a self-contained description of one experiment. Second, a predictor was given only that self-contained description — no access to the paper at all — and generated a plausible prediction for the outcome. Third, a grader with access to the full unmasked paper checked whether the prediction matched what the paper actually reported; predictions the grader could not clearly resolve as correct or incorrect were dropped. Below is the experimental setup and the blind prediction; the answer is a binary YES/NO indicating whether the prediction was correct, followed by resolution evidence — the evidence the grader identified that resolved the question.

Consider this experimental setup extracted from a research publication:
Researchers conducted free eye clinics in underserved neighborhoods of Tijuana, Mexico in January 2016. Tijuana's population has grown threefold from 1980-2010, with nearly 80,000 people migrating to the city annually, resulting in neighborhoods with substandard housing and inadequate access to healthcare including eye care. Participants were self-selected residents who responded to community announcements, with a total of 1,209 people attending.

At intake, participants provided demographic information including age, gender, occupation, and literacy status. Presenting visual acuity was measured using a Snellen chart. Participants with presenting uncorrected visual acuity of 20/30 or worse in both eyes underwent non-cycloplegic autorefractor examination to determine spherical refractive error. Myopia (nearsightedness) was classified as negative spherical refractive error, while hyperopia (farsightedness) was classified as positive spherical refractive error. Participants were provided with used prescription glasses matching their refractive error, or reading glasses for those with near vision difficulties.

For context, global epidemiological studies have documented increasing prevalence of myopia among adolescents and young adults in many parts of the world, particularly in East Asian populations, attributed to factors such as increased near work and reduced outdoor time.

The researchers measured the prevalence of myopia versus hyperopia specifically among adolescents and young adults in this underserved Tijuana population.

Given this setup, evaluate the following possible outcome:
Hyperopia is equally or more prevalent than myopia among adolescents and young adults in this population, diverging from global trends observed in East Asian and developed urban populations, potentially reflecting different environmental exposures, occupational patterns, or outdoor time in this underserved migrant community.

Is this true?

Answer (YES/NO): YES